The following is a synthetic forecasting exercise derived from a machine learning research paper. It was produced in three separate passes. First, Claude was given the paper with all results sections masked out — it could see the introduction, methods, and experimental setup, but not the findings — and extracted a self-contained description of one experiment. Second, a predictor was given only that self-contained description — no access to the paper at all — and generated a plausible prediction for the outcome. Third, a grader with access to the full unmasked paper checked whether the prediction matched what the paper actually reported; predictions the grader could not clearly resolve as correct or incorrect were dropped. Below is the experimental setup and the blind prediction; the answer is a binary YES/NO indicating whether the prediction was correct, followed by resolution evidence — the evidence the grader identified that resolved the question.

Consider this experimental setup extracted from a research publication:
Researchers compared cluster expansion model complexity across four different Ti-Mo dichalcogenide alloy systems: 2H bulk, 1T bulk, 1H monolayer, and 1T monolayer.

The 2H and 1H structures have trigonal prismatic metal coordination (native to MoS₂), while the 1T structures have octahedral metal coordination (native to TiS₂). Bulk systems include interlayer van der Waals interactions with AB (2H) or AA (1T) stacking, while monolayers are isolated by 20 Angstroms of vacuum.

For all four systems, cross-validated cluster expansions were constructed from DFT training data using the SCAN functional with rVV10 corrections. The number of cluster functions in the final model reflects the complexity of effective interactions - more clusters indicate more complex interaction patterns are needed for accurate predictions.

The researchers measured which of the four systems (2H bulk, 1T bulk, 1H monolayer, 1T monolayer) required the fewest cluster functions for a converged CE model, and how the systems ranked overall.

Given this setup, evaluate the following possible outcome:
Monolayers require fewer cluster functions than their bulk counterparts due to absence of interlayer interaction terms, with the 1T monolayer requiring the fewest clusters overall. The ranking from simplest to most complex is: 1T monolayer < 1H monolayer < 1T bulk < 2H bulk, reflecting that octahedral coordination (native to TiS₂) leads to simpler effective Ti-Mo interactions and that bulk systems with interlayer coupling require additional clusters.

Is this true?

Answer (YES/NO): NO